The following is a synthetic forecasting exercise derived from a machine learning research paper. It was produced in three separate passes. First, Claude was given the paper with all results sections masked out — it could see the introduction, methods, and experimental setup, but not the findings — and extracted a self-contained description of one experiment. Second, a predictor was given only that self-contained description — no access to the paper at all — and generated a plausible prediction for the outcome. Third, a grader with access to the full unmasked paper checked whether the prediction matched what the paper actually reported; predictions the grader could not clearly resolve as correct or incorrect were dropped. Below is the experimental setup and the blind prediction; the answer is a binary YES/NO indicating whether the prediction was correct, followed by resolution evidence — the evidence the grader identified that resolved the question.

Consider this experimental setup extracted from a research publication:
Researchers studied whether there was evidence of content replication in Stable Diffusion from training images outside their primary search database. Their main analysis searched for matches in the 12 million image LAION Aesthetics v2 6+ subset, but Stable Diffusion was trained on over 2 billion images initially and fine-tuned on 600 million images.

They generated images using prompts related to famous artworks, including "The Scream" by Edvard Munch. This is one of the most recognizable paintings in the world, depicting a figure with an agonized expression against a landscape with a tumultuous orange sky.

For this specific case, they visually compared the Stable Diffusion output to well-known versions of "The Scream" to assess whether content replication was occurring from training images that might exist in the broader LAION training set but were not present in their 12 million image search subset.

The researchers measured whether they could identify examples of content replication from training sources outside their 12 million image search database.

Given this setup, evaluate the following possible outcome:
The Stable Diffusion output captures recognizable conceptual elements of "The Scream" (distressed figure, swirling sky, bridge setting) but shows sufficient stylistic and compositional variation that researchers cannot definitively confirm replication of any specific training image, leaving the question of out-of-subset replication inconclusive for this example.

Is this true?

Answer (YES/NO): NO